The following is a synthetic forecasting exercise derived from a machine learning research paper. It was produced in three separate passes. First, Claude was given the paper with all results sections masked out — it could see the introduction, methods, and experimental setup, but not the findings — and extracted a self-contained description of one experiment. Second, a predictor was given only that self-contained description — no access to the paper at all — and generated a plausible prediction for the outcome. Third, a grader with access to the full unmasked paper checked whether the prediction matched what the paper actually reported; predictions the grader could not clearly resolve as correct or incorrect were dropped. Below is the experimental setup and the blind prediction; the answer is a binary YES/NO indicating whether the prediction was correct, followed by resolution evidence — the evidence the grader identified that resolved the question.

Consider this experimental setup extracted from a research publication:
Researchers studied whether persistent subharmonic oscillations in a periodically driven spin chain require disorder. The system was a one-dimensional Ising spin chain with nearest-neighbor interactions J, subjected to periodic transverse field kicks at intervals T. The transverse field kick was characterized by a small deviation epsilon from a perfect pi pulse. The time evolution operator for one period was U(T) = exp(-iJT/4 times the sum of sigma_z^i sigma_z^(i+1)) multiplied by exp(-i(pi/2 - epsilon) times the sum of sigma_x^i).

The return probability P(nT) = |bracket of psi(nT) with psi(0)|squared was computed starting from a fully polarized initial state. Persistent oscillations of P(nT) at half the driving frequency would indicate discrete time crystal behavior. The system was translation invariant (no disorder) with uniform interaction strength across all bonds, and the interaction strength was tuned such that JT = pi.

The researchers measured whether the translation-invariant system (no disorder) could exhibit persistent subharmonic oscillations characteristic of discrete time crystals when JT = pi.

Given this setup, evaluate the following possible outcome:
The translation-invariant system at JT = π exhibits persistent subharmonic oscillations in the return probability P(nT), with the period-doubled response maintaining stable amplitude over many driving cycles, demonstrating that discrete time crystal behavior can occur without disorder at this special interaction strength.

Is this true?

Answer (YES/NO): YES